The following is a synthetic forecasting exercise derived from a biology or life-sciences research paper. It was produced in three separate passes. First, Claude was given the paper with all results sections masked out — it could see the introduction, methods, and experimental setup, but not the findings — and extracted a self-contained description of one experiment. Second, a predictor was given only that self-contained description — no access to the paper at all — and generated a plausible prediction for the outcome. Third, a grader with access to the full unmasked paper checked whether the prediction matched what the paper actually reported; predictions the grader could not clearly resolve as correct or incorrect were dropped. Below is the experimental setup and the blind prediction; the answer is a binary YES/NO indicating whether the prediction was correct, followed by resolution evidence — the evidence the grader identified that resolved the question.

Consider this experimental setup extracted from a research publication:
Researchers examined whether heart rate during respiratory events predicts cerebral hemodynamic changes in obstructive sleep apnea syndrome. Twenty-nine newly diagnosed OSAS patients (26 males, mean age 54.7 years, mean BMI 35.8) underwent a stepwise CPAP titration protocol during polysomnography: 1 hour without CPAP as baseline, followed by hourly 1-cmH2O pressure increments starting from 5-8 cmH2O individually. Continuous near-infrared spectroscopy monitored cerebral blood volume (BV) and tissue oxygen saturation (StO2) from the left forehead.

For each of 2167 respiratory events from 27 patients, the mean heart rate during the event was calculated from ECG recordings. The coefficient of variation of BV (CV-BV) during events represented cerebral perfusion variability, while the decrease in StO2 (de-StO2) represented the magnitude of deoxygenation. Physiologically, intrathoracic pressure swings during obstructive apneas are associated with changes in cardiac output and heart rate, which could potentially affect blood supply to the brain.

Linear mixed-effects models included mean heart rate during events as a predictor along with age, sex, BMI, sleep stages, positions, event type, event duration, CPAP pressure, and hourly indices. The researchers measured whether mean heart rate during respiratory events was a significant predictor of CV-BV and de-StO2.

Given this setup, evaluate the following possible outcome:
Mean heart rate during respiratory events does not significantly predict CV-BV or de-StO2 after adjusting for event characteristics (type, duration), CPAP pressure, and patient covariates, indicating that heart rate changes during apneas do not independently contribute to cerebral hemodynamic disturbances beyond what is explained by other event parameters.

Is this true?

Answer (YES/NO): NO